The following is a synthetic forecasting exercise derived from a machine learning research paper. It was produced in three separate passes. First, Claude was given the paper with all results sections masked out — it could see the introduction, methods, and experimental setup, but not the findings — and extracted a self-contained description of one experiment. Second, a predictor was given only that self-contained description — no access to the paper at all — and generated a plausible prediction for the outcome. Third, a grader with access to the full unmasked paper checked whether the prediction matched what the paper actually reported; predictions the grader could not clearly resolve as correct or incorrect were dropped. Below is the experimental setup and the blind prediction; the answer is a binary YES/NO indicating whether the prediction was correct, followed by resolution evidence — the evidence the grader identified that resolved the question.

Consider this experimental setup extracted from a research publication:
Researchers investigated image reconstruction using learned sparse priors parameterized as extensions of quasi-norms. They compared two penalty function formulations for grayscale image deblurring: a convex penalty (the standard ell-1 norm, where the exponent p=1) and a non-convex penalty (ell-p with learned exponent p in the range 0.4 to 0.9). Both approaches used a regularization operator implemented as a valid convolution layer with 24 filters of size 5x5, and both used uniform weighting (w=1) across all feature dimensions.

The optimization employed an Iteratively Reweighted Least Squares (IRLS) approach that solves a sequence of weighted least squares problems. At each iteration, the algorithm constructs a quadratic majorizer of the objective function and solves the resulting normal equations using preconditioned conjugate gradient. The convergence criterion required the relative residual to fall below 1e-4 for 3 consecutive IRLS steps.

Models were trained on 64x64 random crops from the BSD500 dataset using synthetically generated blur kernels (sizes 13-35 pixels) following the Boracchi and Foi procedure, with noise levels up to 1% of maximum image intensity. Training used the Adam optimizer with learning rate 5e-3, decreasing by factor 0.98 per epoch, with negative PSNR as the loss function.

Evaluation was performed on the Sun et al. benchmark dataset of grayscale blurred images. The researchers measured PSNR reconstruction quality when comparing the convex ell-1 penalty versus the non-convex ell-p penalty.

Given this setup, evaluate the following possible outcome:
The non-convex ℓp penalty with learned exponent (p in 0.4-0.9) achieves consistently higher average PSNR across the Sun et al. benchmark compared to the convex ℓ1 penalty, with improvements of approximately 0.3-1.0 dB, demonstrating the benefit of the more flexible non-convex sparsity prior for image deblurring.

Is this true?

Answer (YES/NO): YES